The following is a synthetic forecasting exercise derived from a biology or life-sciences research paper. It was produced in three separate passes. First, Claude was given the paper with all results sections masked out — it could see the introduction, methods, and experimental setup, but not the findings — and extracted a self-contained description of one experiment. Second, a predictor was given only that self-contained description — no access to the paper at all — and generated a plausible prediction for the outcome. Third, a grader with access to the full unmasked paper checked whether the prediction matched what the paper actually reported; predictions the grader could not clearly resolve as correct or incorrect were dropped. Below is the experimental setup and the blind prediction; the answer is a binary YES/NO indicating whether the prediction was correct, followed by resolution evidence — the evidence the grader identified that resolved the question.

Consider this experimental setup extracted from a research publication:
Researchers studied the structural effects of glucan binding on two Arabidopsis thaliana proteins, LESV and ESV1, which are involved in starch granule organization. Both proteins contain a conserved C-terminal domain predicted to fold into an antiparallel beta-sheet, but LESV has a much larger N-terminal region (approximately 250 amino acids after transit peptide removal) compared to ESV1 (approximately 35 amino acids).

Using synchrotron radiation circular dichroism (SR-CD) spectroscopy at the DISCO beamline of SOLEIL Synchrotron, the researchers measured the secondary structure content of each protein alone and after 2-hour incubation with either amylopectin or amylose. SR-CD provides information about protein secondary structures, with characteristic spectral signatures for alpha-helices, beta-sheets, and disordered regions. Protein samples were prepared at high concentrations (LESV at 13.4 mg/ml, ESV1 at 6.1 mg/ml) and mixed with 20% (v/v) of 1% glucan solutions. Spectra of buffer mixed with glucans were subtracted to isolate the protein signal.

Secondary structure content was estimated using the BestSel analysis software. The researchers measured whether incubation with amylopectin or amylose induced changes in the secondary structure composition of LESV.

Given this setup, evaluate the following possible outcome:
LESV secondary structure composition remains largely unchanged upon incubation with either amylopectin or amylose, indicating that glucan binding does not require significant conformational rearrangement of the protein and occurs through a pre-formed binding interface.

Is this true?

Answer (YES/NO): NO